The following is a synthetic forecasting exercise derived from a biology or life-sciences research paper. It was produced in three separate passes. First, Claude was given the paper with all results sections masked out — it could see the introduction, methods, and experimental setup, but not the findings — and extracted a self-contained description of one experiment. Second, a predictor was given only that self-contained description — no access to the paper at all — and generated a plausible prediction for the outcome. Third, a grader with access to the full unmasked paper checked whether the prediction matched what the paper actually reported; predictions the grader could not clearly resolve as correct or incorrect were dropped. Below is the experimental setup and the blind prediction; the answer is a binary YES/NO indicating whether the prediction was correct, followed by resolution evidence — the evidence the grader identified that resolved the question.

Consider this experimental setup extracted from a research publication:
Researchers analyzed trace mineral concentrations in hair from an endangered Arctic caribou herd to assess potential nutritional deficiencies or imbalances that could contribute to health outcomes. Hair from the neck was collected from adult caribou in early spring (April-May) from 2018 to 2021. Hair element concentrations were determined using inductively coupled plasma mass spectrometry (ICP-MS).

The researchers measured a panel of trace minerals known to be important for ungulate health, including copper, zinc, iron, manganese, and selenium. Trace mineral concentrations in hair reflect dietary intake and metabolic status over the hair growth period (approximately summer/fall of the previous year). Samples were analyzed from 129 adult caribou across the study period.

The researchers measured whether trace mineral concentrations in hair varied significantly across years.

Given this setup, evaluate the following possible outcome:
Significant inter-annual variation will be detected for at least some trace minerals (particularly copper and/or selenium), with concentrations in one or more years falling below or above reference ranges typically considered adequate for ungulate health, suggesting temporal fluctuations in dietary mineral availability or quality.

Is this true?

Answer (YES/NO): NO